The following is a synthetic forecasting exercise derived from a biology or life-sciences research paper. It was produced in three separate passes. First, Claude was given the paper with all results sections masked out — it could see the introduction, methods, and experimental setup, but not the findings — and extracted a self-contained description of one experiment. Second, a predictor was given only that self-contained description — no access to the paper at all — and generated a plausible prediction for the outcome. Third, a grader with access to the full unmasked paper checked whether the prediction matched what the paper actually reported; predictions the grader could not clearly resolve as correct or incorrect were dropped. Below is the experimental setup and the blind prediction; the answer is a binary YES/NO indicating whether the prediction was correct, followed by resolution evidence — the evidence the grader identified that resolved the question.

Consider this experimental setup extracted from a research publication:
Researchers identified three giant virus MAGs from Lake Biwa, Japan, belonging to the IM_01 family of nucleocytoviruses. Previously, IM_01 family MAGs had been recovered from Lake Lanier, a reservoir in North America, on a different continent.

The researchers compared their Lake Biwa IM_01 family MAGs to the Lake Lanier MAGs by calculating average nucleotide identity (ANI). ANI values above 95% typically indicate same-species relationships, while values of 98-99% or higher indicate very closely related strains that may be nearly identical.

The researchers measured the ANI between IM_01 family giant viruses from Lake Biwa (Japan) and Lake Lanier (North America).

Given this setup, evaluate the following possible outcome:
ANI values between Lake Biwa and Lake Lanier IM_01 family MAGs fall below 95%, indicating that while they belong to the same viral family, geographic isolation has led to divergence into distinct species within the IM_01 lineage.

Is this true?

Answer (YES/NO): NO